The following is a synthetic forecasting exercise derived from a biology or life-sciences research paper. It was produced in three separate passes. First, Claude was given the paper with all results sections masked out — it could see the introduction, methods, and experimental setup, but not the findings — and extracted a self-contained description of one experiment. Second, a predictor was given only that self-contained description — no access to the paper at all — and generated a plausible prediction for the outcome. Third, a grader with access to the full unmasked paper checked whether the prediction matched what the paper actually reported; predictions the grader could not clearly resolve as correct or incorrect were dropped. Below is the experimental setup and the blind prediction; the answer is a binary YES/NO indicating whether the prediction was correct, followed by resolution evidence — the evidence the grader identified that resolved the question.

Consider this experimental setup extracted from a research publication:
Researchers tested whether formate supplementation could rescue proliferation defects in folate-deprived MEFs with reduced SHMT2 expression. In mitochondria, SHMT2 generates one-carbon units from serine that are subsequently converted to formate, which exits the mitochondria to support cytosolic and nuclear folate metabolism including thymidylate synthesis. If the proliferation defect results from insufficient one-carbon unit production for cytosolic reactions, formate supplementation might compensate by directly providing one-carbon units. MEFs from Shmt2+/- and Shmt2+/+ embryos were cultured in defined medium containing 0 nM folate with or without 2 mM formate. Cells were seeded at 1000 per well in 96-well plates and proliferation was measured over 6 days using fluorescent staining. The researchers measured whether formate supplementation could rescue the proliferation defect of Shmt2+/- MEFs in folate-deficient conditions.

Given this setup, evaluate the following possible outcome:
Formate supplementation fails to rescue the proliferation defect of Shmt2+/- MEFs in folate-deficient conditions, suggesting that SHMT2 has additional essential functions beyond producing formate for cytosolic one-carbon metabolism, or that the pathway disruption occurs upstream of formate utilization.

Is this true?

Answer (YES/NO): NO